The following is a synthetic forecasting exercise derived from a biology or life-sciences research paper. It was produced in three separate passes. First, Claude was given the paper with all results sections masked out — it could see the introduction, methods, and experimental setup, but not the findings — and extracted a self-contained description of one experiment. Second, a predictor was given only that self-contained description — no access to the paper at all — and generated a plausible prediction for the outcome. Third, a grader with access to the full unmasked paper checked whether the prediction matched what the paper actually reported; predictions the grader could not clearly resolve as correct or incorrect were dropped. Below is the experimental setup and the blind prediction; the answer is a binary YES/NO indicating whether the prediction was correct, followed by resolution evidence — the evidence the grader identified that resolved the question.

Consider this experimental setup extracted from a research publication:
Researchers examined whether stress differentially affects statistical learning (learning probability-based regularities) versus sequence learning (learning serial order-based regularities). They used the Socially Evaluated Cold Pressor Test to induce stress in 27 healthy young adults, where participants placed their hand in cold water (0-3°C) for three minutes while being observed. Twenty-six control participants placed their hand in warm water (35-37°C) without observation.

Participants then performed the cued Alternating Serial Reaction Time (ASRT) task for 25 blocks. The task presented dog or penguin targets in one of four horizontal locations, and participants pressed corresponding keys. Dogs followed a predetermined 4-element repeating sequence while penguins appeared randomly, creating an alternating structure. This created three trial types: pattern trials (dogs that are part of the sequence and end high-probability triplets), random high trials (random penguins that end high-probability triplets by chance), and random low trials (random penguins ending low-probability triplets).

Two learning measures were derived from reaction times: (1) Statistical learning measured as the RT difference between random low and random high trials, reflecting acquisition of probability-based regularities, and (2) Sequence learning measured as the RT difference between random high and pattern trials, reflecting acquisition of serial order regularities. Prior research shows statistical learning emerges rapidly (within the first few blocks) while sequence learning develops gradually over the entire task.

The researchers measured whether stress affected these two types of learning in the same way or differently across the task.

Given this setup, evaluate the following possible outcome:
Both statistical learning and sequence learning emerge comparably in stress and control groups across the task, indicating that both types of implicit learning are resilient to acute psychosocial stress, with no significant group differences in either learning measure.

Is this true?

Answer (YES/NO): NO